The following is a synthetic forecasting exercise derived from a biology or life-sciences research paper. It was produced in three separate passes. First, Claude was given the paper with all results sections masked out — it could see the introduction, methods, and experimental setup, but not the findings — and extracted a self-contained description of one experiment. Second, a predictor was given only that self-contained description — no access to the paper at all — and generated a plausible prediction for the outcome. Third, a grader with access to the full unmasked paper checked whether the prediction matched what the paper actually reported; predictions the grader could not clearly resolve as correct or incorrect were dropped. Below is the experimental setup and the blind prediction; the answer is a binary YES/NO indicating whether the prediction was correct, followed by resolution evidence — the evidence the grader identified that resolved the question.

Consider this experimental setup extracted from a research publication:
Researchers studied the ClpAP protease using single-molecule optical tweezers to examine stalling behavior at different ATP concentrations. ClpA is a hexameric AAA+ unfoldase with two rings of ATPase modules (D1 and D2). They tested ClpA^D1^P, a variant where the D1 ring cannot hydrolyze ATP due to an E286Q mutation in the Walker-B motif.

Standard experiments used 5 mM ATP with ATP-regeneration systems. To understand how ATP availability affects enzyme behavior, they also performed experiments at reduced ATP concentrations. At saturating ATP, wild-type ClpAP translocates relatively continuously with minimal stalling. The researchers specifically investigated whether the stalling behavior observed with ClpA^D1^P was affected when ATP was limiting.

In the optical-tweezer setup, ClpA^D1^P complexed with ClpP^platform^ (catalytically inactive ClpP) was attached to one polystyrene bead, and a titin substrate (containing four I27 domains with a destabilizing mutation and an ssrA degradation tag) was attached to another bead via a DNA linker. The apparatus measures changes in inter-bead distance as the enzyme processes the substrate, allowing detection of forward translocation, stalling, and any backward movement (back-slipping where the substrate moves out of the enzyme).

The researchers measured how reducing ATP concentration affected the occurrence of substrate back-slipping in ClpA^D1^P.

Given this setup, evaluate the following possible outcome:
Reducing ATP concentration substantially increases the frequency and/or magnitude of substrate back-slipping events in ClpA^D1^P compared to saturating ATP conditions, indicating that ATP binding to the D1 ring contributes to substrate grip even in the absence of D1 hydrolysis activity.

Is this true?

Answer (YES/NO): NO